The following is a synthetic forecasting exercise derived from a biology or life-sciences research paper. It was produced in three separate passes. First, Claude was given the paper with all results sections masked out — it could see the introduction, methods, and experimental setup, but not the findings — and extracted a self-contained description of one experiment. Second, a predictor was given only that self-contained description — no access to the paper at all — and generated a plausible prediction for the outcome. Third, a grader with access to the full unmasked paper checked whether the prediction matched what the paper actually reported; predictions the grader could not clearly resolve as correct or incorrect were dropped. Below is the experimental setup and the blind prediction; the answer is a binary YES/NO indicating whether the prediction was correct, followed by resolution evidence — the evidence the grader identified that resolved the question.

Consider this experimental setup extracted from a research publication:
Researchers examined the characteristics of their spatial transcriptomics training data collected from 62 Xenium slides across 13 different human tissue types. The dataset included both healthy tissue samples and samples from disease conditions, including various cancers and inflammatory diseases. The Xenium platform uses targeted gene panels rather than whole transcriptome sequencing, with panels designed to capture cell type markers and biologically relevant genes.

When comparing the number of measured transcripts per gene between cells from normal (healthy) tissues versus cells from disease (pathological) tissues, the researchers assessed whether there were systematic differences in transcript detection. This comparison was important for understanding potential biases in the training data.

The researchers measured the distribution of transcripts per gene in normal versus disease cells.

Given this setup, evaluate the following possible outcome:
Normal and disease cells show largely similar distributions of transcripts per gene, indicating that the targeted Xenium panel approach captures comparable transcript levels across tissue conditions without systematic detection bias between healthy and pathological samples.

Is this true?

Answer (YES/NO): YES